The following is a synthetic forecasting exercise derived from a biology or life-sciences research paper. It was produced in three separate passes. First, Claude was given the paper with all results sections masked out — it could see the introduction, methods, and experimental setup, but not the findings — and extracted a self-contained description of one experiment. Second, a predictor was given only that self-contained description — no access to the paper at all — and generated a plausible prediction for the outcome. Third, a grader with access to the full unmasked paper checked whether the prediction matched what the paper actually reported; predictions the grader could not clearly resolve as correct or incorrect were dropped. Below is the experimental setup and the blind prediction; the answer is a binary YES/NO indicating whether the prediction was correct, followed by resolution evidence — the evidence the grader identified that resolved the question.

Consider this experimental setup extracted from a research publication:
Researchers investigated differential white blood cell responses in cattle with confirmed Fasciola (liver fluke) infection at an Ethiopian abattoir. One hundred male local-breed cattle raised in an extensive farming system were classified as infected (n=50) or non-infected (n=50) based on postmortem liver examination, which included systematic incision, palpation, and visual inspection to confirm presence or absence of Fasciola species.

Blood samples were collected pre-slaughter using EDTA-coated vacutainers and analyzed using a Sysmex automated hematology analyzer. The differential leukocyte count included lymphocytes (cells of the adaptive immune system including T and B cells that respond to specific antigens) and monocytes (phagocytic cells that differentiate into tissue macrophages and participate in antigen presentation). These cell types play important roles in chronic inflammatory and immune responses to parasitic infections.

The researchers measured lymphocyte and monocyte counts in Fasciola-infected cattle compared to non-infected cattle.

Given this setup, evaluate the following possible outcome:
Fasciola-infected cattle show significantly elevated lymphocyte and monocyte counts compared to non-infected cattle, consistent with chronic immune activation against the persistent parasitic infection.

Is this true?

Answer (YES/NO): NO